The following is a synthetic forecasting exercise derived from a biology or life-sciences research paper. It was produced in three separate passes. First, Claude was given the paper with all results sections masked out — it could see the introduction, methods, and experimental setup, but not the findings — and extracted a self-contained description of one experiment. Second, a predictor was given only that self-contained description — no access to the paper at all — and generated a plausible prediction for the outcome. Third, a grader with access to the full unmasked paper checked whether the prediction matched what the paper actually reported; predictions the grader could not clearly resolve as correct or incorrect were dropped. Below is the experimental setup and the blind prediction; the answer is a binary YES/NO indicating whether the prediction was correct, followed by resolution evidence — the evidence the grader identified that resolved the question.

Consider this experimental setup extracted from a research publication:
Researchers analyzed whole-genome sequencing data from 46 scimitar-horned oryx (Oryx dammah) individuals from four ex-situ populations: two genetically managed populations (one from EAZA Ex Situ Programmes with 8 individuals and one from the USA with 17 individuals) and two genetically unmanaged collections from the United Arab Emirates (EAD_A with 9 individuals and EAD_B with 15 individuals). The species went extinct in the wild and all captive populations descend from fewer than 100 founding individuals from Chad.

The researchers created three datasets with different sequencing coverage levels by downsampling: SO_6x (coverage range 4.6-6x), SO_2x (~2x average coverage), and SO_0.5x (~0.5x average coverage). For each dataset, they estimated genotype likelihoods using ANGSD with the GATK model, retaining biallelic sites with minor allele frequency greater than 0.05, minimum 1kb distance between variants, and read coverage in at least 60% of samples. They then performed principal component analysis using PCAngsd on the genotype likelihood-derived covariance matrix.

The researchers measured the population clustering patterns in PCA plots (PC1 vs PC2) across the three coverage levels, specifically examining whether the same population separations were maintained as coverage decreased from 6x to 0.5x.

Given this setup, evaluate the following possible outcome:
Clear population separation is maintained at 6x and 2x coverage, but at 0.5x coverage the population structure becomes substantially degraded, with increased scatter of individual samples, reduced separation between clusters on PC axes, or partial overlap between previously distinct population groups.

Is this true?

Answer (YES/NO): NO